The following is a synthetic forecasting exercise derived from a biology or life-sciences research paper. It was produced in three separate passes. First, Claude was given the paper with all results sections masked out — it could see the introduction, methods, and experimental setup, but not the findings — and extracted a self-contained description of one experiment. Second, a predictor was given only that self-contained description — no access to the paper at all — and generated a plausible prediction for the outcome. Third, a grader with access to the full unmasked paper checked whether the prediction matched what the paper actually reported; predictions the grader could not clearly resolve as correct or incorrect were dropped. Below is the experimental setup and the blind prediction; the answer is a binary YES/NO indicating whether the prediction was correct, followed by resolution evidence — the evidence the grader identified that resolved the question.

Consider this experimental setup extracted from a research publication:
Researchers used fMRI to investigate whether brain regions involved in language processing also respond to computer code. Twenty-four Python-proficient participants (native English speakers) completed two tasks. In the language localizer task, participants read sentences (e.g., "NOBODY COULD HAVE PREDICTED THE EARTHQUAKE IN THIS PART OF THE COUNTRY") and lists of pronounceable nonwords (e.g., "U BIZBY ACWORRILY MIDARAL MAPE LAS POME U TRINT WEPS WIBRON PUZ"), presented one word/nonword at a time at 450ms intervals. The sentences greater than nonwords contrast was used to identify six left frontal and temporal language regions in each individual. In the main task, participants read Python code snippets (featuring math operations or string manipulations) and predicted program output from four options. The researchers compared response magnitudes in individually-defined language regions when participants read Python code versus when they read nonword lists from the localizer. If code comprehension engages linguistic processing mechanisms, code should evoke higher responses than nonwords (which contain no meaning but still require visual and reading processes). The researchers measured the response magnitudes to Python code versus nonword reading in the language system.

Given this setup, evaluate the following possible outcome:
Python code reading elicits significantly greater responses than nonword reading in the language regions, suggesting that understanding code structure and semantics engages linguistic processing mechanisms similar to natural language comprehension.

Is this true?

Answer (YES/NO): NO